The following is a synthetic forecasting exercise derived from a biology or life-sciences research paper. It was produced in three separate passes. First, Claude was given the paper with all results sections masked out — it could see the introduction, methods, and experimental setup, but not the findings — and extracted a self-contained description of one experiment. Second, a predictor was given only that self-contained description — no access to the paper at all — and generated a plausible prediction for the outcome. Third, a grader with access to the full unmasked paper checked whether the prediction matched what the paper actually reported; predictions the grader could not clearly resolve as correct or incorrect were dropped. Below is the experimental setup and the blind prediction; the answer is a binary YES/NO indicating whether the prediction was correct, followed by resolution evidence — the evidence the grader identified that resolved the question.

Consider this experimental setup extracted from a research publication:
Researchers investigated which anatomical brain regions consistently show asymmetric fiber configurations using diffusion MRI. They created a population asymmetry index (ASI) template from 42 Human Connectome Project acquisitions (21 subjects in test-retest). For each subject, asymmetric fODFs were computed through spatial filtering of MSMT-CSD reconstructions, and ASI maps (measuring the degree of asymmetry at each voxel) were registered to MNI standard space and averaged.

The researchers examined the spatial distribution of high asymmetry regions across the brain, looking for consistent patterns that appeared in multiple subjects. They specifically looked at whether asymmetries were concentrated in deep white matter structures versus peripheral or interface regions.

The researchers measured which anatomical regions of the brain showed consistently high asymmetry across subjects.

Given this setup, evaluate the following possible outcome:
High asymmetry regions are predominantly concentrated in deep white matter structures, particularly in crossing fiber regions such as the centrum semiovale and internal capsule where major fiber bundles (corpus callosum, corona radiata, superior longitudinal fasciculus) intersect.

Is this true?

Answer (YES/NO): NO